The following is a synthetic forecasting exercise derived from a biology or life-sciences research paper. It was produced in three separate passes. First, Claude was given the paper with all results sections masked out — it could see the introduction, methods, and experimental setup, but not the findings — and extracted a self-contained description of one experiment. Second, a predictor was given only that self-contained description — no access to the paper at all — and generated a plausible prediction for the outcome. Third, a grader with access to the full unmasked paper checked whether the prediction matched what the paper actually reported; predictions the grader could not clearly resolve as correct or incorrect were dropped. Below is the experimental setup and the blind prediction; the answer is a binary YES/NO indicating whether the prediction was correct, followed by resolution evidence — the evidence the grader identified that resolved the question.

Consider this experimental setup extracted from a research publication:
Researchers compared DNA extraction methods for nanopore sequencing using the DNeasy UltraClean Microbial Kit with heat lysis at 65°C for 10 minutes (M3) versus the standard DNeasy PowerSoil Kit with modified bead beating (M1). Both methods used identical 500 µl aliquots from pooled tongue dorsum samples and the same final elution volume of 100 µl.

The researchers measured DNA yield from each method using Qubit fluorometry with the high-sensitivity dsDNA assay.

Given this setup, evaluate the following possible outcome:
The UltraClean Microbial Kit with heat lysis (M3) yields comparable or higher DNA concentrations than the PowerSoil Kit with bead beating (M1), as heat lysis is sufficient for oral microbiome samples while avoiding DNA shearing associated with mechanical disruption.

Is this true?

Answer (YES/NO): YES